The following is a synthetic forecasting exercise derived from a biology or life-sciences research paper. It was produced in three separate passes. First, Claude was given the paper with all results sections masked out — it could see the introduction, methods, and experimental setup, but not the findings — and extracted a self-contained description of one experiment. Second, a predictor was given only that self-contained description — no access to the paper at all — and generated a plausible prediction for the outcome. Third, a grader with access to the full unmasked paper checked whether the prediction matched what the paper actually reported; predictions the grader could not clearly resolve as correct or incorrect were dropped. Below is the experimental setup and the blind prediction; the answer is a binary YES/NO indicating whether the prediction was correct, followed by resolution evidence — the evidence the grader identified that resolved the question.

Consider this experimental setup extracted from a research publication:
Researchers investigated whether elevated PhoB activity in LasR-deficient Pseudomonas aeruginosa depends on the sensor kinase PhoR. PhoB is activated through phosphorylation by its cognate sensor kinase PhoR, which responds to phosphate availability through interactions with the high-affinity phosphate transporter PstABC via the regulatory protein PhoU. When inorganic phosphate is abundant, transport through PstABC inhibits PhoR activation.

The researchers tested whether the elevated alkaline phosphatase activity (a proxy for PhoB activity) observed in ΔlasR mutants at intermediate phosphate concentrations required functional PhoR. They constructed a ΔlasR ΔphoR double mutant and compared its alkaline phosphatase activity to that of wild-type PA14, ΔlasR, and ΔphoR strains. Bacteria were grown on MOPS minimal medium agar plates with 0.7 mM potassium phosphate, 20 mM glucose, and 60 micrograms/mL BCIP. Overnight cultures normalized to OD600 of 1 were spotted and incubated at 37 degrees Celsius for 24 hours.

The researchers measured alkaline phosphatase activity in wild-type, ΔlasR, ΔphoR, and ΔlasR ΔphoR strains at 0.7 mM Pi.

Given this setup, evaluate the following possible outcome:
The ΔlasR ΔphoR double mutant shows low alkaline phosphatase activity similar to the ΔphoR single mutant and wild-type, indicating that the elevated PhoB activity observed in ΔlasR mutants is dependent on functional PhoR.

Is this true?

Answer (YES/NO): YES